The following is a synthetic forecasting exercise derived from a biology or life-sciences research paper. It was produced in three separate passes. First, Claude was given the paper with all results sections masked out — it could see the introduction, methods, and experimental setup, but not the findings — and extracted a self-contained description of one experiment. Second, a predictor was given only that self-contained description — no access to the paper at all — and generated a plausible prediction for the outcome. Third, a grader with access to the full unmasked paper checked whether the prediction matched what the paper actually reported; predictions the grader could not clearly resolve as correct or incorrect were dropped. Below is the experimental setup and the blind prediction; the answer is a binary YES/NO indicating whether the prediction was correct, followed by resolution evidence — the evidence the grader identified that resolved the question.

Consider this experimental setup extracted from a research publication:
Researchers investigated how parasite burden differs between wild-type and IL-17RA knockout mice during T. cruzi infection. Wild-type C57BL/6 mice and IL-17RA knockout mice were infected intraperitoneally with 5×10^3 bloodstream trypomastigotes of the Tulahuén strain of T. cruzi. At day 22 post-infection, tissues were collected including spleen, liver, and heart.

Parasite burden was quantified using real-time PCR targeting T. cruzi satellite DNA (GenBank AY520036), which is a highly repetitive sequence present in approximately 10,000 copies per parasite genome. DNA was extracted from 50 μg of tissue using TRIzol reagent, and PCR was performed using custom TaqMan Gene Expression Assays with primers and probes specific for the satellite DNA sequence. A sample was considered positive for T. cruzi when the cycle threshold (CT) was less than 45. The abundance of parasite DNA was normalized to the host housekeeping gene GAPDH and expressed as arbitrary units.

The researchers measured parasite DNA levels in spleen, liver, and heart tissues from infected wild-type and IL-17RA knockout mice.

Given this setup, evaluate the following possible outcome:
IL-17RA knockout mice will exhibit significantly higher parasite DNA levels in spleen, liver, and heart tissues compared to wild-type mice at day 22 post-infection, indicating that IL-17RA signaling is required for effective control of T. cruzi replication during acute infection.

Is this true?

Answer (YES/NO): YES